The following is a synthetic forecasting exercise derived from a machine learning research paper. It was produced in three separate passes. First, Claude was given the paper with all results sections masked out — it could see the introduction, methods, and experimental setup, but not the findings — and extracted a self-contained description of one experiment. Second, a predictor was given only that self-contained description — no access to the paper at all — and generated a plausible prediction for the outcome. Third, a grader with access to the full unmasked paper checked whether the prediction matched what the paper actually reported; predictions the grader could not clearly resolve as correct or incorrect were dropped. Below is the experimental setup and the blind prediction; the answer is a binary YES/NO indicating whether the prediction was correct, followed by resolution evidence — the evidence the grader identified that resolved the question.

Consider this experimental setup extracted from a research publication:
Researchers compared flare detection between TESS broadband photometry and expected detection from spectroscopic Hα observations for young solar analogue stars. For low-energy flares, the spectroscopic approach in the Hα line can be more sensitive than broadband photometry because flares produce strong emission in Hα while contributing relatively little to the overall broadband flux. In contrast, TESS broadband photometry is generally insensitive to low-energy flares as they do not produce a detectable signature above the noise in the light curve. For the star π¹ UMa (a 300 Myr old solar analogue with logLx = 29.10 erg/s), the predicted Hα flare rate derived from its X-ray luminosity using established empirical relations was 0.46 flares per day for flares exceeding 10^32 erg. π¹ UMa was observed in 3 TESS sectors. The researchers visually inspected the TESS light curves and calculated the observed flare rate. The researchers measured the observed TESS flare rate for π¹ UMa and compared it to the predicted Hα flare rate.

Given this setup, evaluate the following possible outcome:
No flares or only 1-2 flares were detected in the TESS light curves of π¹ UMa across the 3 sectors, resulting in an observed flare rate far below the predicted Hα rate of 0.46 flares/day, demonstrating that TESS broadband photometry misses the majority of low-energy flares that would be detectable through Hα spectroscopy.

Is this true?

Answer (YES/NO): YES